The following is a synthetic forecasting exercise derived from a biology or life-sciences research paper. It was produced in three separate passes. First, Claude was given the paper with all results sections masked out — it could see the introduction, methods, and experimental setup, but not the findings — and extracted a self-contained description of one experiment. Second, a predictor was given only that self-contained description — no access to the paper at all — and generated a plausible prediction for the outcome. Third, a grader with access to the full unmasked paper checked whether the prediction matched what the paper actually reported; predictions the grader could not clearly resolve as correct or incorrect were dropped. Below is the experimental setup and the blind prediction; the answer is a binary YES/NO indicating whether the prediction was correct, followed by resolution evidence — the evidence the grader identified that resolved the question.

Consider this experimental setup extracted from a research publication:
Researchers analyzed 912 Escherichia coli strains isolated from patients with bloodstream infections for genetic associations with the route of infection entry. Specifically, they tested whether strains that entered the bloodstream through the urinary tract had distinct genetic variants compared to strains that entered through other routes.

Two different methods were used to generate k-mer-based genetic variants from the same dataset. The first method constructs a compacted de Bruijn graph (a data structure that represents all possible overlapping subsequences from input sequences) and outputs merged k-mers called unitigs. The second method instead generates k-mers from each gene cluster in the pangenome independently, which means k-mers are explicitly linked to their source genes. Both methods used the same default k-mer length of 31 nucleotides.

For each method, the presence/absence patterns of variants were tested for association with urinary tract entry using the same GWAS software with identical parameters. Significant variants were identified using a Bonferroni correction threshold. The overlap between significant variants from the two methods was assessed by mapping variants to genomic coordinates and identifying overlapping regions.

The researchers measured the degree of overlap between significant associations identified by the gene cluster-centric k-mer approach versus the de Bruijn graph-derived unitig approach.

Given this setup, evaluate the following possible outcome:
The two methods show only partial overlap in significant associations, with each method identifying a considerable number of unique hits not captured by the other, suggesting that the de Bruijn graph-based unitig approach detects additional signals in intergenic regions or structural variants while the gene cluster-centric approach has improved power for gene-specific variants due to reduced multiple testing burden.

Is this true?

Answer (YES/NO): NO